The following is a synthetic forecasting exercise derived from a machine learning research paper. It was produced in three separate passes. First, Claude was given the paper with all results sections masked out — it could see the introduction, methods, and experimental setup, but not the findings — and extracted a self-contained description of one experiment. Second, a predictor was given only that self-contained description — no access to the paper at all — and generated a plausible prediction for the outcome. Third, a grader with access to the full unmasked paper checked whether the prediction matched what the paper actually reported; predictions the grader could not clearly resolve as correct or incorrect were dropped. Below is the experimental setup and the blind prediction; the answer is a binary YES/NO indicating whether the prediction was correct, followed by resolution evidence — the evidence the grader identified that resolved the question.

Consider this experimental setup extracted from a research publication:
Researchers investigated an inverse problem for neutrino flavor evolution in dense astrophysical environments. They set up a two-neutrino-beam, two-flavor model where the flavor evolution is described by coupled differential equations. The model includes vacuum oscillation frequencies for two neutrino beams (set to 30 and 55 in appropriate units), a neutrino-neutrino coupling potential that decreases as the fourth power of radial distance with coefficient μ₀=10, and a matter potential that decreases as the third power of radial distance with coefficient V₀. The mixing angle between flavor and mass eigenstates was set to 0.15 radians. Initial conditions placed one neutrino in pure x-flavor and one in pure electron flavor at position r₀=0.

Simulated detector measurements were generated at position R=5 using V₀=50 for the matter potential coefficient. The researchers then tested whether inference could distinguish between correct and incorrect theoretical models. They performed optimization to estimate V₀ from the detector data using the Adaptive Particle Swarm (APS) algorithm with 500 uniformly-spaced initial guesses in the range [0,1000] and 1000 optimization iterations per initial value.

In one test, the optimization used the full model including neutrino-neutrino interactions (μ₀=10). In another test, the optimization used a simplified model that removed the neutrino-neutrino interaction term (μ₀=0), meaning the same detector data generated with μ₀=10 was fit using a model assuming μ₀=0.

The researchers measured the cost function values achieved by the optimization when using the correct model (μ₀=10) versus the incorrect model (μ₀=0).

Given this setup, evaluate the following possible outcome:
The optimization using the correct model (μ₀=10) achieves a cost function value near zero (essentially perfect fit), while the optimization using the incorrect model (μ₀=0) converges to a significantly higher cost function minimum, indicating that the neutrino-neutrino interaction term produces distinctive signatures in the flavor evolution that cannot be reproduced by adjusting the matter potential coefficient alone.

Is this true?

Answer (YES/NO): YES